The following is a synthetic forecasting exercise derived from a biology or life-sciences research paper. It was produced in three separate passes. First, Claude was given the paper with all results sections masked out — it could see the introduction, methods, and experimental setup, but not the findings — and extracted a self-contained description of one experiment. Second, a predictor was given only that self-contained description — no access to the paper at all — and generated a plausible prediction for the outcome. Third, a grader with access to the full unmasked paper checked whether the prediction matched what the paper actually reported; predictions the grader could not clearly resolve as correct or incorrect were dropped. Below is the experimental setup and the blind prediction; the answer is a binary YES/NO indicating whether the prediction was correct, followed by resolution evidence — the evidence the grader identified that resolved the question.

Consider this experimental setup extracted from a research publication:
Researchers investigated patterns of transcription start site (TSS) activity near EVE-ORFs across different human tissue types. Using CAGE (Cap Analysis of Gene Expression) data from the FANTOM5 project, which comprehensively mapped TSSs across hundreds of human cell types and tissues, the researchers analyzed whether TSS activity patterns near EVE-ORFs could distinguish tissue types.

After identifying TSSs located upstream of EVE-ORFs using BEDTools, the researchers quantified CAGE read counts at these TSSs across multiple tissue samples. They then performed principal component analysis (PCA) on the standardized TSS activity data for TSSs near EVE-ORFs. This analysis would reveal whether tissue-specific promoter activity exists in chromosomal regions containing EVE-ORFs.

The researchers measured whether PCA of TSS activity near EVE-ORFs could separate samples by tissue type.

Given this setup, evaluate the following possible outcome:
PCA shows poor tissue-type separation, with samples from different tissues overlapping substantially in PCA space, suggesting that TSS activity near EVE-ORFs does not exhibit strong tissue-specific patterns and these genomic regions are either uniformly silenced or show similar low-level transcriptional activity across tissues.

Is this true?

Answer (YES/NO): NO